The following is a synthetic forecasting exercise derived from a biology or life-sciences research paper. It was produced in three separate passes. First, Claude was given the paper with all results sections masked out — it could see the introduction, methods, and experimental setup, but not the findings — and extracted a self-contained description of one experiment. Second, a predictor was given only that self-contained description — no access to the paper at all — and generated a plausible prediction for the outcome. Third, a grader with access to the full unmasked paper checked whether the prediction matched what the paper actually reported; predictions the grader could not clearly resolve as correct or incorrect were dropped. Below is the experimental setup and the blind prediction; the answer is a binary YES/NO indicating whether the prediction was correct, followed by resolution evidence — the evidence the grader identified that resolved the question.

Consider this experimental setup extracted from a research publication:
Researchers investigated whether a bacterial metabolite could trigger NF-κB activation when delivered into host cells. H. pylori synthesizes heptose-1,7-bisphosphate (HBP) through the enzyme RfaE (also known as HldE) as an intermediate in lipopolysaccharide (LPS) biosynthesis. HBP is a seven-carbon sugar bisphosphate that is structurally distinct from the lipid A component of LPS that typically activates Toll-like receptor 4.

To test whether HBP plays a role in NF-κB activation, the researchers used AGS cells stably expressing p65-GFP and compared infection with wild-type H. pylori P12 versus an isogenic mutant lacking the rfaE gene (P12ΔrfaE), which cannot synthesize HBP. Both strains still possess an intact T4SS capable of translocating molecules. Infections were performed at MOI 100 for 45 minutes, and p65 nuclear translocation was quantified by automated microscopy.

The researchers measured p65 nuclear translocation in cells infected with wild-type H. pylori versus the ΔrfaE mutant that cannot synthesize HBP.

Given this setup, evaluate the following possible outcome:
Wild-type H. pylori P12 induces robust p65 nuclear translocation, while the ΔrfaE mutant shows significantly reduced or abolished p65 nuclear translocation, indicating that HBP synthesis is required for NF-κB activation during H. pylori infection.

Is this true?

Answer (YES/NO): YES